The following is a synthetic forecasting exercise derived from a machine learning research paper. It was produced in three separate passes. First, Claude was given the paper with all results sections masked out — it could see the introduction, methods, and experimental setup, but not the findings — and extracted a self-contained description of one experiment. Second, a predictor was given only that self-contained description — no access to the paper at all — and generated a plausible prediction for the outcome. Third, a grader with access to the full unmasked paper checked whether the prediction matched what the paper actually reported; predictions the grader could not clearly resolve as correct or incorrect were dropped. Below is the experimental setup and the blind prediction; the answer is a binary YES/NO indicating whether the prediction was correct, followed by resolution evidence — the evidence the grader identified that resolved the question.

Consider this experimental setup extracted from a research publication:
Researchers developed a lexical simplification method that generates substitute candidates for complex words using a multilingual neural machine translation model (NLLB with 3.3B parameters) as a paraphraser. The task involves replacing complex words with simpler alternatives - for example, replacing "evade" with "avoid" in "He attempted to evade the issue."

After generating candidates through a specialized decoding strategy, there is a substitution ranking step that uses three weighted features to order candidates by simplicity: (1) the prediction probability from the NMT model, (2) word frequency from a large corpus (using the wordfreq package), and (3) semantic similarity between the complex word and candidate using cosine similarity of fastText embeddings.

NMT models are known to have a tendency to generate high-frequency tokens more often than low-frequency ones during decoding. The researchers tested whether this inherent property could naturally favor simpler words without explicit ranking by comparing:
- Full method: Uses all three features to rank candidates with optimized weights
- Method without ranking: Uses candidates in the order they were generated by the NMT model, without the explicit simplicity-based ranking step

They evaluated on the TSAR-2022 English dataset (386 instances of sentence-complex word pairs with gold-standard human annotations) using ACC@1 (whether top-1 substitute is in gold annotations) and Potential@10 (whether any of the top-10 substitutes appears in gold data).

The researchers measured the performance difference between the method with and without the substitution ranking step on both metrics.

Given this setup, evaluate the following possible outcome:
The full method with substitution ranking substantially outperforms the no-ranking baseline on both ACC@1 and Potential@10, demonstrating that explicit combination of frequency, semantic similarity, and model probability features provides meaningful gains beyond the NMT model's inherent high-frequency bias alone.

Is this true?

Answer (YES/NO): NO